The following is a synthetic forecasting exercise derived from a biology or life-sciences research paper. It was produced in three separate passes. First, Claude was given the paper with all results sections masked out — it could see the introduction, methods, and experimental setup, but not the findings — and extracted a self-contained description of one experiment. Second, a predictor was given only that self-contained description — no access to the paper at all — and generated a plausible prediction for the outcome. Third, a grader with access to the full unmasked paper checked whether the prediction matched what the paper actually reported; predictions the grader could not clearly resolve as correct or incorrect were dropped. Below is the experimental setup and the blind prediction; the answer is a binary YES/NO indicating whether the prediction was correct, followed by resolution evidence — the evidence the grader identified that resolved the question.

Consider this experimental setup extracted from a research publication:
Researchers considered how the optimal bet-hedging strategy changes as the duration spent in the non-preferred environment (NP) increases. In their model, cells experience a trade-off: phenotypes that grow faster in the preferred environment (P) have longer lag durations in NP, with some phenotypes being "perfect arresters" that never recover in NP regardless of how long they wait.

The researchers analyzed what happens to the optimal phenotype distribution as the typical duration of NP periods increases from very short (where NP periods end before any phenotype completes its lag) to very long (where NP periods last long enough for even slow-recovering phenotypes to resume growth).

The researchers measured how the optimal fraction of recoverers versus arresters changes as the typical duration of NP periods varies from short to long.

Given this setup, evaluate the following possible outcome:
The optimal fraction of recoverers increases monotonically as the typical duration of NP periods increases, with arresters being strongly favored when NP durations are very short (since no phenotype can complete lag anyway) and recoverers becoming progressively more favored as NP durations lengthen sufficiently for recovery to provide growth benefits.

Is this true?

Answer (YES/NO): YES